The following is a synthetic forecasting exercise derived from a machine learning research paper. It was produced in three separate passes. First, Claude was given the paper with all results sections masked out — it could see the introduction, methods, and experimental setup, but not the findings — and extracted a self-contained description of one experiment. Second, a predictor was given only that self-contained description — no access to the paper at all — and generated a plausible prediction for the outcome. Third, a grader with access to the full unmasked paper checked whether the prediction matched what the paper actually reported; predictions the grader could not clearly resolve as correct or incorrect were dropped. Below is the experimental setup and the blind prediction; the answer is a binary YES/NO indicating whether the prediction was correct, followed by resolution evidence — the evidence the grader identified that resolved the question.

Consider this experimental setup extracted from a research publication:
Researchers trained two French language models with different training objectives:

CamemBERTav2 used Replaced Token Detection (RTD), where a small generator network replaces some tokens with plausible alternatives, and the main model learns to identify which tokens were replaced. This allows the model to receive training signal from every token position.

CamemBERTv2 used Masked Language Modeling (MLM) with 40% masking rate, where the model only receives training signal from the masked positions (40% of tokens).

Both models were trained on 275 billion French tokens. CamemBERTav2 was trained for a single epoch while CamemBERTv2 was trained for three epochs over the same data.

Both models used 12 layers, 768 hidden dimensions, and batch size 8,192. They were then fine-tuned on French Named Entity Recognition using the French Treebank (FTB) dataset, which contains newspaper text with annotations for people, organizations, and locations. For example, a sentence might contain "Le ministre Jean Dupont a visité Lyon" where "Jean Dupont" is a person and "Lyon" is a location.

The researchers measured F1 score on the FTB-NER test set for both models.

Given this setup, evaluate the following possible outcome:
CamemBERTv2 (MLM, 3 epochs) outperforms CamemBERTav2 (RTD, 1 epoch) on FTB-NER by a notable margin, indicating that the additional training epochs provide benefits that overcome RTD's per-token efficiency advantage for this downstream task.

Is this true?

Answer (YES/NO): NO